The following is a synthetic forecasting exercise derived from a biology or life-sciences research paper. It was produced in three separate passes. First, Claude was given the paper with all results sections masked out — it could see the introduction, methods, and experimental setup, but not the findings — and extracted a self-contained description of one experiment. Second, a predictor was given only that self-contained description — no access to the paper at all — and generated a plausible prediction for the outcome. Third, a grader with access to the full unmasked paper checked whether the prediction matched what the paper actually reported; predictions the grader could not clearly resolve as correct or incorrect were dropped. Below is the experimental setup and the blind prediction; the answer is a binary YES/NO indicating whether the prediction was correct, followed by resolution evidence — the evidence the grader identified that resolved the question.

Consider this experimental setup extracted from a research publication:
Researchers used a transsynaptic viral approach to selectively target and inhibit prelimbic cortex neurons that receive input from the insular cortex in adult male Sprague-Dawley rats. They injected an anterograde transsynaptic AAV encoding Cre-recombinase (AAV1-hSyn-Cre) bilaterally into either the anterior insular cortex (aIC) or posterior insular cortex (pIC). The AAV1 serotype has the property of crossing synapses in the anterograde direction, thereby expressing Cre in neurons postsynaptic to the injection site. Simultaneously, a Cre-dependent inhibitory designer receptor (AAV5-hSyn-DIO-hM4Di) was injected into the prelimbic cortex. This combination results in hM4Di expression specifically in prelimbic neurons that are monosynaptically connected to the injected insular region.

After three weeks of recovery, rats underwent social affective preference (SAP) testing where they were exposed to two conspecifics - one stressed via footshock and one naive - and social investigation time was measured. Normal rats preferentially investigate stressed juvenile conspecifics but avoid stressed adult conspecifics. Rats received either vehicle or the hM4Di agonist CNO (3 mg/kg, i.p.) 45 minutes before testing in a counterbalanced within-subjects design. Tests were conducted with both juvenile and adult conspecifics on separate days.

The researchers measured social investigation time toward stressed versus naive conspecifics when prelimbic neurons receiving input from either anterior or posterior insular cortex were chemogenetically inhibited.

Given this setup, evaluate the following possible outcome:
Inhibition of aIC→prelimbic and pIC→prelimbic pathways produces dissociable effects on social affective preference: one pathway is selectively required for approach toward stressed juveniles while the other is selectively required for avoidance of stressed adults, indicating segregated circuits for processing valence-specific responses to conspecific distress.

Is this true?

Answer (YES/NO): NO